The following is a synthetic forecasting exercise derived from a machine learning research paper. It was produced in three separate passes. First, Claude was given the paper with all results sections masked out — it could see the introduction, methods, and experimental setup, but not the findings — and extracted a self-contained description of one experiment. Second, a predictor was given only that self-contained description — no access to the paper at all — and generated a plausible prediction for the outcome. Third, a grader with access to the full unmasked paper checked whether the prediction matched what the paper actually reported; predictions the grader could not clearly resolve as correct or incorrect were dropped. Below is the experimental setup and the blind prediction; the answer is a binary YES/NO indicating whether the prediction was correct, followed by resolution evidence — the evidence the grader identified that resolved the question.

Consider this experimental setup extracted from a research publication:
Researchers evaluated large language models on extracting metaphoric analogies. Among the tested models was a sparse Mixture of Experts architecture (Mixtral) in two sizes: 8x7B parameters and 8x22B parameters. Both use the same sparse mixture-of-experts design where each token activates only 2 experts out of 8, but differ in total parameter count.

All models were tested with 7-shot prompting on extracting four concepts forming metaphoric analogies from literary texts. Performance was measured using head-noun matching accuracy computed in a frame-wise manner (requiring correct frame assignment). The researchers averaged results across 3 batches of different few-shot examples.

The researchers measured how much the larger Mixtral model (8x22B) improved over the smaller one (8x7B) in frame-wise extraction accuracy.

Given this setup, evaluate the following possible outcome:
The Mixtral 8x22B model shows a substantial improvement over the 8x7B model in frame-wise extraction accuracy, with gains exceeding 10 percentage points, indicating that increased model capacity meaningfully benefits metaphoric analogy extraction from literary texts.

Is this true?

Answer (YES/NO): YES